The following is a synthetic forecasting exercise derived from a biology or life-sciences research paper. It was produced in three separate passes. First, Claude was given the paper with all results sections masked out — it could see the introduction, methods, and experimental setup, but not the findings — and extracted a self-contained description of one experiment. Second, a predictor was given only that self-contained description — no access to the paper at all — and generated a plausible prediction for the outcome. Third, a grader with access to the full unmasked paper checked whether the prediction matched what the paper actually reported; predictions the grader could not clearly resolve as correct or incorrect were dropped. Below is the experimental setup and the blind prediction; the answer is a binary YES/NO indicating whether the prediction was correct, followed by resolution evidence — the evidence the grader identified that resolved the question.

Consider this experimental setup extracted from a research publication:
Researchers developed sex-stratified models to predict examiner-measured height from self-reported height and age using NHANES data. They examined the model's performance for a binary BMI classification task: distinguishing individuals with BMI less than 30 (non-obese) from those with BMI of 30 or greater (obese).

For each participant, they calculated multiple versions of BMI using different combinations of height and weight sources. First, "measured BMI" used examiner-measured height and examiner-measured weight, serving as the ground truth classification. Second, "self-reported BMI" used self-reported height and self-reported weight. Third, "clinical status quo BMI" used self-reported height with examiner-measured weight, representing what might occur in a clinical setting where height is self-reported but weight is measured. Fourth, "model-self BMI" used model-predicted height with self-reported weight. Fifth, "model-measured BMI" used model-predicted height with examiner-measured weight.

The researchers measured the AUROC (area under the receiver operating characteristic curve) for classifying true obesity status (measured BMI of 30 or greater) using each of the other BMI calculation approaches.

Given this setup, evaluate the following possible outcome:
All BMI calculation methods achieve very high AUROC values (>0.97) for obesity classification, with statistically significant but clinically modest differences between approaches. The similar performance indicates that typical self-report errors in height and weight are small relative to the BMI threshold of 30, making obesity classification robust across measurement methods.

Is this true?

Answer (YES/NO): NO